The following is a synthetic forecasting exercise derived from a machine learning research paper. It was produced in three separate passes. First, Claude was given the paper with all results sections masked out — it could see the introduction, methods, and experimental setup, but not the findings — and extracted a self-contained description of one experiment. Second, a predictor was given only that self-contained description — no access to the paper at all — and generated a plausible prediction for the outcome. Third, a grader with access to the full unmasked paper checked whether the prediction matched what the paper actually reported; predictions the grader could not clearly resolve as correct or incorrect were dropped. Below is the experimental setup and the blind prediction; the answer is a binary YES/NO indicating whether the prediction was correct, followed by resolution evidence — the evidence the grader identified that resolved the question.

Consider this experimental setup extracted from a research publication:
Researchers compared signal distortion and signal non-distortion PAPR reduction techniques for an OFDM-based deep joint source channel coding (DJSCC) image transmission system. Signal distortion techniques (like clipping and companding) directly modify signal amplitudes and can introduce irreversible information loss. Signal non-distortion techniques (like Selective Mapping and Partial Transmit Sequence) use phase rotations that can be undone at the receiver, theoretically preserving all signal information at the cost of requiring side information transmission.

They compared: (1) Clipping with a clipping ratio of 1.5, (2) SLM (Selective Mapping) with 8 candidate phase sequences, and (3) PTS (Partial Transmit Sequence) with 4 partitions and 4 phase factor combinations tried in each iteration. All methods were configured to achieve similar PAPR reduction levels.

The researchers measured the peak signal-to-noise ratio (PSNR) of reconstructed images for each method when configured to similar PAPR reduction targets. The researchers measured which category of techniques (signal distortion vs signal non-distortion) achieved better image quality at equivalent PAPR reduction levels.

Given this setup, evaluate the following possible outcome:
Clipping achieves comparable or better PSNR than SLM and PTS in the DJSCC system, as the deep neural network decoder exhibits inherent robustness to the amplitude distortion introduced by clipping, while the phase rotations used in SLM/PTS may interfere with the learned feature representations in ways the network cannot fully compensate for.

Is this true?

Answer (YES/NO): NO